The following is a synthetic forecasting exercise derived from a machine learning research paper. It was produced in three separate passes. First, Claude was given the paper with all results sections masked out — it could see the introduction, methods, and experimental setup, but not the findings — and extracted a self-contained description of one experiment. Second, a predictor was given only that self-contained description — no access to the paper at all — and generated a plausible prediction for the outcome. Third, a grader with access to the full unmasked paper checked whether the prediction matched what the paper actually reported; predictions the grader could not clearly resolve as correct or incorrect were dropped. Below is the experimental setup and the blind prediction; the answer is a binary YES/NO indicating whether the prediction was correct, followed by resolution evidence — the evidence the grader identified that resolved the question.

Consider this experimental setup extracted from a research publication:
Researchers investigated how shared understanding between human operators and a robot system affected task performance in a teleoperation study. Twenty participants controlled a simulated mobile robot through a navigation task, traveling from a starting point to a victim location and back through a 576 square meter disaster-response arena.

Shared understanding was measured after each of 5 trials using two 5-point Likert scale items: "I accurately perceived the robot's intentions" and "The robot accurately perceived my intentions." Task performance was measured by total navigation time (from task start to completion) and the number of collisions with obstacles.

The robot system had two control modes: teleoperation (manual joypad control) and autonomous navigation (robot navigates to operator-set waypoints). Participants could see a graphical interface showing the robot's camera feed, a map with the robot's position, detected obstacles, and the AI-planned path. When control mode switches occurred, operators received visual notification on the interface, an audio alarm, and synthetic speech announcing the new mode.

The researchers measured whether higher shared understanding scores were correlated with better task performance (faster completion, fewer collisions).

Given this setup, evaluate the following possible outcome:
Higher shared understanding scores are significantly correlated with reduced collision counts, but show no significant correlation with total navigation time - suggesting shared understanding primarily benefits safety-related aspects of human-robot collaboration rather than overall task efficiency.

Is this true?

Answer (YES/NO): NO